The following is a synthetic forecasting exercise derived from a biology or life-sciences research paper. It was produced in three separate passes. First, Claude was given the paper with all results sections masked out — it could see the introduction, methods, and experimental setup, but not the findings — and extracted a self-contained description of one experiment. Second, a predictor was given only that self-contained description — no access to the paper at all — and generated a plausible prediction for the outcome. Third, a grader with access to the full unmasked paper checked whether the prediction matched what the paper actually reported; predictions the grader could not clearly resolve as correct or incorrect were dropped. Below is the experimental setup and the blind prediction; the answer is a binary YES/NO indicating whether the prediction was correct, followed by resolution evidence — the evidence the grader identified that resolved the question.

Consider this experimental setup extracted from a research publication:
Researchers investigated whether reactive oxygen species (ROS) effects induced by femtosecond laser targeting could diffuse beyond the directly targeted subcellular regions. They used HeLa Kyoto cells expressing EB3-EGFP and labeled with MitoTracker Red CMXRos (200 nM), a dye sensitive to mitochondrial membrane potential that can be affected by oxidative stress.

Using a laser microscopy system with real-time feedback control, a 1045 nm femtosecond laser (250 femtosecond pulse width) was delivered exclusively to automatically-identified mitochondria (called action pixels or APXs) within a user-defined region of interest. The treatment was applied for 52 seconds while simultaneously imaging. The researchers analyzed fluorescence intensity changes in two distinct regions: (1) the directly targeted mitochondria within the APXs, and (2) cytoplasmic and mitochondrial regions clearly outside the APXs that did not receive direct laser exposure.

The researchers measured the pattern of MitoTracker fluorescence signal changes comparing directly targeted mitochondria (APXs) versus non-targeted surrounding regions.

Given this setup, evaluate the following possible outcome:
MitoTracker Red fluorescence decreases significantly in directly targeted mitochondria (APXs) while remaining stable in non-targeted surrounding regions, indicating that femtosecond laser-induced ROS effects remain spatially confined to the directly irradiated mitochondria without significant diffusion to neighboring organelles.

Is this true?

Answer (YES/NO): NO